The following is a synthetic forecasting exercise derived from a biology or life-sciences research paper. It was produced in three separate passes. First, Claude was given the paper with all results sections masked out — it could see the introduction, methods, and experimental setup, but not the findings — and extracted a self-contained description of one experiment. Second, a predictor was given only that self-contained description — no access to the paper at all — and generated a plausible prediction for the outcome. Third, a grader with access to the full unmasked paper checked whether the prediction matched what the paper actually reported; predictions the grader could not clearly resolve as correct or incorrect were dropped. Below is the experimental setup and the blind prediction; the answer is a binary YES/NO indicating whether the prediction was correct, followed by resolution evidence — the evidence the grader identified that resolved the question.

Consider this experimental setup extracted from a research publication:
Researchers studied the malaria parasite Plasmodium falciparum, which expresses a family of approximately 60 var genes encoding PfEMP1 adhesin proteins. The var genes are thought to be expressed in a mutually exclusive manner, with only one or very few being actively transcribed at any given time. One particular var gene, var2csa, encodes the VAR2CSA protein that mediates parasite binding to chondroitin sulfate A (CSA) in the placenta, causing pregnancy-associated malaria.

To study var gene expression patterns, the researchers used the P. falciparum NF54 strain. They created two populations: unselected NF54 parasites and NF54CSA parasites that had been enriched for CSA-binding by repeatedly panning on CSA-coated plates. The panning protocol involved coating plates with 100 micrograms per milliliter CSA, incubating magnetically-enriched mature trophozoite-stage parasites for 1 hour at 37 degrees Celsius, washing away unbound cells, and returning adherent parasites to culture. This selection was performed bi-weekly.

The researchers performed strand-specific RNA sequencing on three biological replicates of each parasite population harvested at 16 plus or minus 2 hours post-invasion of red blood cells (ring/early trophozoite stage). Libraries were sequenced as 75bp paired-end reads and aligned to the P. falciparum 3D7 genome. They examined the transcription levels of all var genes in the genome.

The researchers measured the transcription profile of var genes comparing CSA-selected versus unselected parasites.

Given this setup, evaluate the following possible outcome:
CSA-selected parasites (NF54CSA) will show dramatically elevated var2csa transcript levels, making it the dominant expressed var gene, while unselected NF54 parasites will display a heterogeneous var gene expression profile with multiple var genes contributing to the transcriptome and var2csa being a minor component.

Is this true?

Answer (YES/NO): YES